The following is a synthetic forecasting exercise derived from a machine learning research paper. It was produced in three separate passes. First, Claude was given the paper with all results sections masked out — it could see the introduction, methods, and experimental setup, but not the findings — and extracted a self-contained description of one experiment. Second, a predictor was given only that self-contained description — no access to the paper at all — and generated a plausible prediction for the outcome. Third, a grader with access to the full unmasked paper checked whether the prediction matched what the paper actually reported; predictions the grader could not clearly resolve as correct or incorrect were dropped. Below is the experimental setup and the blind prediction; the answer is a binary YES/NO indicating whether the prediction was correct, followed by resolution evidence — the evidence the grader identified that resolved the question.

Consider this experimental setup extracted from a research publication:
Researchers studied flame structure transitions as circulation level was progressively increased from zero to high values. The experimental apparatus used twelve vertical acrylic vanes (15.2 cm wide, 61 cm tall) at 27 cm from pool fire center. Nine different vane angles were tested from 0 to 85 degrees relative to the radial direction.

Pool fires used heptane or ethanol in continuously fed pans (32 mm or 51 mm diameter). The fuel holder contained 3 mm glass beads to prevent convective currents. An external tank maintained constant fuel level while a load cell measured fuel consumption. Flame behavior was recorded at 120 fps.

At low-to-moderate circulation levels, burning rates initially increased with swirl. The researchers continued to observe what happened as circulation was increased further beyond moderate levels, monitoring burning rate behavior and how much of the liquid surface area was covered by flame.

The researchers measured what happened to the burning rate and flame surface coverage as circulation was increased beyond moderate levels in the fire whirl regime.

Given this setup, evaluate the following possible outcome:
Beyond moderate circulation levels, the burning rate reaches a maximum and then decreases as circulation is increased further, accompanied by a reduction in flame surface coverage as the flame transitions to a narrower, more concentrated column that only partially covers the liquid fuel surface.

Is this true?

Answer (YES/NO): YES